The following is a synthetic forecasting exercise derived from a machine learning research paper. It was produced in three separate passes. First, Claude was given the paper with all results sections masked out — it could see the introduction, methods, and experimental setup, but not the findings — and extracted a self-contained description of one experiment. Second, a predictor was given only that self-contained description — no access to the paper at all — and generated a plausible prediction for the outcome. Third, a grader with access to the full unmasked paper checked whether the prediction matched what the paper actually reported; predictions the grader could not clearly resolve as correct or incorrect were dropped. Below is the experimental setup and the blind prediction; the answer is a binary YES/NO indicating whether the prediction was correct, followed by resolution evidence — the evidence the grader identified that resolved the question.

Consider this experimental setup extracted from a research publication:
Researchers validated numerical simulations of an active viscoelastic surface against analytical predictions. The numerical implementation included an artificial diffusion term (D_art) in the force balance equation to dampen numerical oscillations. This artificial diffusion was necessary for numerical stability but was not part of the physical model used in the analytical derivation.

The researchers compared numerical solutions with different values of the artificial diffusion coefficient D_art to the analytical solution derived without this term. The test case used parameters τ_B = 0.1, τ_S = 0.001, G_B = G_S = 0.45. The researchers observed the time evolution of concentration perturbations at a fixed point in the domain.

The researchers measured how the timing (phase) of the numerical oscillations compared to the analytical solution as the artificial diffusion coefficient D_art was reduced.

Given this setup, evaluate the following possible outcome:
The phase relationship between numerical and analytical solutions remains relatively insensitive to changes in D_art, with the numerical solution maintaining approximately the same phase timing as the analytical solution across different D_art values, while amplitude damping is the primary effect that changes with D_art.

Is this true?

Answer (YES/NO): NO